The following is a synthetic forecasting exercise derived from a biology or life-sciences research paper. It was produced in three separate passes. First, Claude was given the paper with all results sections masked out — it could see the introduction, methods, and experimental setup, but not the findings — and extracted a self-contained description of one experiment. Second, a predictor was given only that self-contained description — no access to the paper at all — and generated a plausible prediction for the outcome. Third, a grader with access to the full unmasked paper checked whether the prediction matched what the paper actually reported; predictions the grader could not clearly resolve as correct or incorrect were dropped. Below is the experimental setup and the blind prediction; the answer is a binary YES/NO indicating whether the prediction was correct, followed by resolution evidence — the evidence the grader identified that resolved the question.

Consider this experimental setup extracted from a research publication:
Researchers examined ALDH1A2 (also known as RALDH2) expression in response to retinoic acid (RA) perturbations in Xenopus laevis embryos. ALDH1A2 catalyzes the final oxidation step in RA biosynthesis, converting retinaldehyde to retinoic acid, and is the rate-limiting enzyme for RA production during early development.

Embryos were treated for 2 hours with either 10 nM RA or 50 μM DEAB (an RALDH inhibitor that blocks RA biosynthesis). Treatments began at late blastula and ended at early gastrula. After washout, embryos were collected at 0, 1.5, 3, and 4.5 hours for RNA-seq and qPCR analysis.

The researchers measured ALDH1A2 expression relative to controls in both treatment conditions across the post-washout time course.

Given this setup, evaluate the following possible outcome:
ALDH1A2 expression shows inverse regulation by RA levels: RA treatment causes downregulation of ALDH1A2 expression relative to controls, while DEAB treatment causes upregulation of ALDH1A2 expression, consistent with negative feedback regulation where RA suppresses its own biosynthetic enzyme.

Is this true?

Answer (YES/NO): YES